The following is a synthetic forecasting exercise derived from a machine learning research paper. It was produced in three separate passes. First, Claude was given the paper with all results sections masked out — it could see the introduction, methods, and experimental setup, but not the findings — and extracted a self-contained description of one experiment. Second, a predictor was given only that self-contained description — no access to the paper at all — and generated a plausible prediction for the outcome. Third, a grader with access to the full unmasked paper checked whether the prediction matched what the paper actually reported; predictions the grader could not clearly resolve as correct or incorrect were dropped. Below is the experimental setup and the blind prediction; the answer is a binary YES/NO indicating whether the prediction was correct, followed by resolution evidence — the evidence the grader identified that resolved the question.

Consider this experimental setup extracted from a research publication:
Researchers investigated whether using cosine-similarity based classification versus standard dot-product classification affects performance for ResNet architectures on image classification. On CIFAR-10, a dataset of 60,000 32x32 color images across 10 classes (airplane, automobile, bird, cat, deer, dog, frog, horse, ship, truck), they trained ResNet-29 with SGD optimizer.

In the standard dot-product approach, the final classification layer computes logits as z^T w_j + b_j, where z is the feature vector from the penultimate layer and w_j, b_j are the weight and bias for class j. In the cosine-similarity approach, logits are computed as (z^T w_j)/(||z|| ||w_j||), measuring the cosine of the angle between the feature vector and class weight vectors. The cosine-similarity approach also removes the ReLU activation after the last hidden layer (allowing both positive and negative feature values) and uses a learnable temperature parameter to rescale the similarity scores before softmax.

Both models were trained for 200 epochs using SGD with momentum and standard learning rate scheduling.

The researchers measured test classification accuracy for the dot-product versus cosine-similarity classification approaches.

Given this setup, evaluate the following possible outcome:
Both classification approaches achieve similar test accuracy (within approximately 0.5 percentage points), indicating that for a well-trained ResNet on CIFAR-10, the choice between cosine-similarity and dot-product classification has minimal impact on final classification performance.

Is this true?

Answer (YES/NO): YES